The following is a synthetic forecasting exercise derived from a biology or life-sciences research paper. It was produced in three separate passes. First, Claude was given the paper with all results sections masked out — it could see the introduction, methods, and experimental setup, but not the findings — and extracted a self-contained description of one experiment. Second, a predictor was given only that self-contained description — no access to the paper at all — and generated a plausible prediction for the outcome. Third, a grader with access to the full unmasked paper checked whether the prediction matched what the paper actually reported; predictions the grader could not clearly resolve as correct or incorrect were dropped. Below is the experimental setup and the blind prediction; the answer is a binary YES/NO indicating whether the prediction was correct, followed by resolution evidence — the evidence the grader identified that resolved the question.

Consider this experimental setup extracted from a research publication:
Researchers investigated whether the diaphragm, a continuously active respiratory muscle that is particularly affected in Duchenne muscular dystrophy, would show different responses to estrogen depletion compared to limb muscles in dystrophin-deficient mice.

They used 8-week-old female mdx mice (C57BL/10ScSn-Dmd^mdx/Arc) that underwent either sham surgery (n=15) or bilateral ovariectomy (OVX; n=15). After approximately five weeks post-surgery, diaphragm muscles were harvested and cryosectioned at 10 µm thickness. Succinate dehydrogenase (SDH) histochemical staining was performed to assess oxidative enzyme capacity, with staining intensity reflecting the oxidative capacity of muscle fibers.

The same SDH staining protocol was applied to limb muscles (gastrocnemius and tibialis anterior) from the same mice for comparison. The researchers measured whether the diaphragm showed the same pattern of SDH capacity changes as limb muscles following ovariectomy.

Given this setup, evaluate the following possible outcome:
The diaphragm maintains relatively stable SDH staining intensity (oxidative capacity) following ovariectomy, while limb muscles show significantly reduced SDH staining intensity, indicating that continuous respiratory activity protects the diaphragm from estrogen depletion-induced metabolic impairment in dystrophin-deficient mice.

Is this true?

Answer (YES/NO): NO